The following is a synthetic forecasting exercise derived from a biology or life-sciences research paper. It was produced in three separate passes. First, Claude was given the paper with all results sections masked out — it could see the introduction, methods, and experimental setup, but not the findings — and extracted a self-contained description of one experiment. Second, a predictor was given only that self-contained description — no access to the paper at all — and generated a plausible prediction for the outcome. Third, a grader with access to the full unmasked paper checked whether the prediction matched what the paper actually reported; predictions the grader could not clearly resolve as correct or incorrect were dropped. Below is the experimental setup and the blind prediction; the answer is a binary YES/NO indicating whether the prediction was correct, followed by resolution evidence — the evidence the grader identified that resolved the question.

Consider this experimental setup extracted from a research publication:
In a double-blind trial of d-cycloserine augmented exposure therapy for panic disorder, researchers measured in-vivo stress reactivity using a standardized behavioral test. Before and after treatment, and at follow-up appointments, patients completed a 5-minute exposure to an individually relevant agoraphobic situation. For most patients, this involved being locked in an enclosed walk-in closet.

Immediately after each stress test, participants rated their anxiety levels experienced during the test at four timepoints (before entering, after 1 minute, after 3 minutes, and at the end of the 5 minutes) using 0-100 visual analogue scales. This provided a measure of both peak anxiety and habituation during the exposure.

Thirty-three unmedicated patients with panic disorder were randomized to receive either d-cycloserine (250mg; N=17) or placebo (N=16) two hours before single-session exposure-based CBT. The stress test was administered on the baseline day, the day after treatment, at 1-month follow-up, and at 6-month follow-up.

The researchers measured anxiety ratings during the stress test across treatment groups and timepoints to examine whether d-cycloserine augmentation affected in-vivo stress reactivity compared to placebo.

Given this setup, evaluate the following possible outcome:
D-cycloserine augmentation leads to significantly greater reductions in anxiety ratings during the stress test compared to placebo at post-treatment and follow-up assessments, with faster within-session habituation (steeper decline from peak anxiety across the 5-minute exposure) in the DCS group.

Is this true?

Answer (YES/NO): NO